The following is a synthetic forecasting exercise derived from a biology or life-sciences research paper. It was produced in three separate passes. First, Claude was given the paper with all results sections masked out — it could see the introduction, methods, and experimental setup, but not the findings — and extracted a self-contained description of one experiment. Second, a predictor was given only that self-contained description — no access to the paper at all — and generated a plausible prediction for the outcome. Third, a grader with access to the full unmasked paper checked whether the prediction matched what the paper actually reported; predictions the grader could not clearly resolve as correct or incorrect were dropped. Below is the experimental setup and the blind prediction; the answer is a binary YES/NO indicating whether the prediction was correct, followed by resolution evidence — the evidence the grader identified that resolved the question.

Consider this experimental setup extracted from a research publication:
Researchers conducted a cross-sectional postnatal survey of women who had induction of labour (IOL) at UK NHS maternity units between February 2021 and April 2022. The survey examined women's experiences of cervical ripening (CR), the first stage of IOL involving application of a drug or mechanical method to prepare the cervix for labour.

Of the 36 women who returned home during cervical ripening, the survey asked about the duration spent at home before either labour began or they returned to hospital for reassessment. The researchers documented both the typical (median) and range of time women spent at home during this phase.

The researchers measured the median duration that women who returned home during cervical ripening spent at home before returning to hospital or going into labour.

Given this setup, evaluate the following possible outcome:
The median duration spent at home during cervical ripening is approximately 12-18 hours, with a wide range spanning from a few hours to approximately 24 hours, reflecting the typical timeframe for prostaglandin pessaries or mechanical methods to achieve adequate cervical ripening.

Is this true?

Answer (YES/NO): NO